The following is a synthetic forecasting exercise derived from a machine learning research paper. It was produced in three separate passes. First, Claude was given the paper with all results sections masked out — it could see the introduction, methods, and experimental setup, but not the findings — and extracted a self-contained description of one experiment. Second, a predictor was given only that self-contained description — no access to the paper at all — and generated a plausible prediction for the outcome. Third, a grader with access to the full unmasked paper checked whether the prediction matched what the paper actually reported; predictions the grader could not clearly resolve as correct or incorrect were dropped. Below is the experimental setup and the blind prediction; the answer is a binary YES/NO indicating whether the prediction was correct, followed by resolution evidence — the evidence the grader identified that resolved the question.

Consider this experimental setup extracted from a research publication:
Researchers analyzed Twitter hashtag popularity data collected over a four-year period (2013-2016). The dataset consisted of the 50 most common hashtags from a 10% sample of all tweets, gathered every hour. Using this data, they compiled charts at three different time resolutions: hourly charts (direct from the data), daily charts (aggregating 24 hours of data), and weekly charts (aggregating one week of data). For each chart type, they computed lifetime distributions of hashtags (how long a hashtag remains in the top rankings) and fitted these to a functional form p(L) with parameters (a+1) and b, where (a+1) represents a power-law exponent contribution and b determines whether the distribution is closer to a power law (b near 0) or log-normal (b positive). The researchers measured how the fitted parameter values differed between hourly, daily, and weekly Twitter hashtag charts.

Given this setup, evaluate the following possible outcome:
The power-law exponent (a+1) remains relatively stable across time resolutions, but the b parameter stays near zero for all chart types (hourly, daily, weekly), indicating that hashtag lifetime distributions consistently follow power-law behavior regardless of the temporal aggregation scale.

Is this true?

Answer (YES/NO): NO